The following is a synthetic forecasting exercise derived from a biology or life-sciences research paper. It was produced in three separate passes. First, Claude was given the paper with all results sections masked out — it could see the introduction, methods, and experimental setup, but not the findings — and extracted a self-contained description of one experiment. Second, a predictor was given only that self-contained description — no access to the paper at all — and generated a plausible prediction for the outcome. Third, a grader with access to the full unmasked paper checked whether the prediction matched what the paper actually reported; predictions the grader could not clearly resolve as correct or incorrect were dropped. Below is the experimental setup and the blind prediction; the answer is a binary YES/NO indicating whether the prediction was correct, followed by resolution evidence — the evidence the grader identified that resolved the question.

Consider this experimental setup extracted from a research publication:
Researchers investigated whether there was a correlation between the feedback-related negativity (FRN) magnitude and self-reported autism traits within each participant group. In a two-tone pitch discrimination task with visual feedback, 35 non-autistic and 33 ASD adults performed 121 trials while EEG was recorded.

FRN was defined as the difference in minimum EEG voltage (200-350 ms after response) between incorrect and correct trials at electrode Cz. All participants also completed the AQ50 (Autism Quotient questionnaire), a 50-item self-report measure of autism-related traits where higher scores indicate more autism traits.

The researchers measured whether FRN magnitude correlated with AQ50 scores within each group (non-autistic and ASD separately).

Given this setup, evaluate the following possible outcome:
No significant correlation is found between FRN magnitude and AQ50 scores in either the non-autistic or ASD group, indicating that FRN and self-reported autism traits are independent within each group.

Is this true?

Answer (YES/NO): YES